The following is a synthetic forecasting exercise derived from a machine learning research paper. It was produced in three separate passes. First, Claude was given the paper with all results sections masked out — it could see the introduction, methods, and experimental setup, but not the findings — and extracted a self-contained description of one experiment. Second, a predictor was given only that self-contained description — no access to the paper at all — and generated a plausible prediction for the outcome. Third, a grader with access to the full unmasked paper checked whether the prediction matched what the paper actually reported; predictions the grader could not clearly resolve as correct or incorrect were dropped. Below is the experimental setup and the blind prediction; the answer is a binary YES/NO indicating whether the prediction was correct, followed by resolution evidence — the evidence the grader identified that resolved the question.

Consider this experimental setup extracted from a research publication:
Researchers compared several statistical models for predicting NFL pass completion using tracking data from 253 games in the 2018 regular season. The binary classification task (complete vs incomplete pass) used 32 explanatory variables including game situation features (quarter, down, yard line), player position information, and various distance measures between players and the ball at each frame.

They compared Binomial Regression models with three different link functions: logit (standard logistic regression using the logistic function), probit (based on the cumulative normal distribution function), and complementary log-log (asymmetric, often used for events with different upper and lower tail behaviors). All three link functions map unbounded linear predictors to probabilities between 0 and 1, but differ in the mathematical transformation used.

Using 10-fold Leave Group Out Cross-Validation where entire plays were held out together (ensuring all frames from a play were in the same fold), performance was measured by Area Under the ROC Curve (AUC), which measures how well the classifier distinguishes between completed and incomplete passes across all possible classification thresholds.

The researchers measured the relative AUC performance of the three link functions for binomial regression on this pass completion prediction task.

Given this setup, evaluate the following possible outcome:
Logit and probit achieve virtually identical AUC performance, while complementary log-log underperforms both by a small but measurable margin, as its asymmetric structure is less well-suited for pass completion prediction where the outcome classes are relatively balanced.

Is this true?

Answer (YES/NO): YES